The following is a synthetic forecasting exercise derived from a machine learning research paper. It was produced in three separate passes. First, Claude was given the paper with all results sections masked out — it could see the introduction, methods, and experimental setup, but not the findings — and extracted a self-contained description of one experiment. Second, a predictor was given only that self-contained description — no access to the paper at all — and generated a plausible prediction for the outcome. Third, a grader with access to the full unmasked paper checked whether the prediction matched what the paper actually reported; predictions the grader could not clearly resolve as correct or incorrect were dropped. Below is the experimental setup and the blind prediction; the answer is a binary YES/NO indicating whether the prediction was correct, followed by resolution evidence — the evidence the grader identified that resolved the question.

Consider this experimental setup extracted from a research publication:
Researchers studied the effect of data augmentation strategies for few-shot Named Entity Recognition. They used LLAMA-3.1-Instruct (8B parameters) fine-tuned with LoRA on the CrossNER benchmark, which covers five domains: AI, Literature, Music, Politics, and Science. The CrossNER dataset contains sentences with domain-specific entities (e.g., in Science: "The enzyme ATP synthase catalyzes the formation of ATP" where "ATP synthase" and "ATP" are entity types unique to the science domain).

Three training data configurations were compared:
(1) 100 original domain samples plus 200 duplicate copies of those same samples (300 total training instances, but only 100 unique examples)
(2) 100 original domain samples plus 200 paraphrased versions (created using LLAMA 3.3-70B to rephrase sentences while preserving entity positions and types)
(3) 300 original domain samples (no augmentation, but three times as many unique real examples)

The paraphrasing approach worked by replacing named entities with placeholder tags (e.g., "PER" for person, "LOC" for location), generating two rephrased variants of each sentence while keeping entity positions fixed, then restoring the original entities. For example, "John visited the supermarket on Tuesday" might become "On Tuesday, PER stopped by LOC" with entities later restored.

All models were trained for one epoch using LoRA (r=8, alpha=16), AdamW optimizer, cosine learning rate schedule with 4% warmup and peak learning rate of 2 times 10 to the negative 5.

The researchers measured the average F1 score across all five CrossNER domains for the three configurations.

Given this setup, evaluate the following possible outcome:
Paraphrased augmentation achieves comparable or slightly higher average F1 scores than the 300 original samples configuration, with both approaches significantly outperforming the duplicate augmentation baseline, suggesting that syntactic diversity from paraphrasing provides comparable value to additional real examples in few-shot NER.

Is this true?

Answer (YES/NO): NO